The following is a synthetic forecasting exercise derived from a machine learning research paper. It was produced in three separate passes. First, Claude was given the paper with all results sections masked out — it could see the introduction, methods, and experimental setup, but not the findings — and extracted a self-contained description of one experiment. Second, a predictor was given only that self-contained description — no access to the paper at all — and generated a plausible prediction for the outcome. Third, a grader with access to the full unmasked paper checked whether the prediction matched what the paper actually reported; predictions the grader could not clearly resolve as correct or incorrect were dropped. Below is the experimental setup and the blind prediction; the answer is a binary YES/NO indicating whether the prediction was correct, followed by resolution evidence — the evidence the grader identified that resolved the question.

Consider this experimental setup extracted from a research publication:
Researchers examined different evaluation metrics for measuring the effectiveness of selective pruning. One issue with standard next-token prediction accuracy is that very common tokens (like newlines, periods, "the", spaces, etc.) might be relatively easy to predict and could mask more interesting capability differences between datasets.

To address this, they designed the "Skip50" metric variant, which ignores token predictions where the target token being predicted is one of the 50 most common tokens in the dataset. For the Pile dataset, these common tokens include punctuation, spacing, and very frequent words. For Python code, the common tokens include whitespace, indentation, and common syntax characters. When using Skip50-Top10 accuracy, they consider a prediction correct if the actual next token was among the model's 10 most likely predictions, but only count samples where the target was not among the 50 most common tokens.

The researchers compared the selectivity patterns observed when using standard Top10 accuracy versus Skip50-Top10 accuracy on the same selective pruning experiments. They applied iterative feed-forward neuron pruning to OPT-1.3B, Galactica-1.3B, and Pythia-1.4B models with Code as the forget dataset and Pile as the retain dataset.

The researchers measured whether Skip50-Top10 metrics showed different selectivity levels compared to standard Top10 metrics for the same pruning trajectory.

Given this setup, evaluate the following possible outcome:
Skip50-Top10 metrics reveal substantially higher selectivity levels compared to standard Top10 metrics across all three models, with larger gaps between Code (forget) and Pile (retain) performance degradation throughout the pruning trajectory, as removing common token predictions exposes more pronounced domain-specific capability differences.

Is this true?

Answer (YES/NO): NO